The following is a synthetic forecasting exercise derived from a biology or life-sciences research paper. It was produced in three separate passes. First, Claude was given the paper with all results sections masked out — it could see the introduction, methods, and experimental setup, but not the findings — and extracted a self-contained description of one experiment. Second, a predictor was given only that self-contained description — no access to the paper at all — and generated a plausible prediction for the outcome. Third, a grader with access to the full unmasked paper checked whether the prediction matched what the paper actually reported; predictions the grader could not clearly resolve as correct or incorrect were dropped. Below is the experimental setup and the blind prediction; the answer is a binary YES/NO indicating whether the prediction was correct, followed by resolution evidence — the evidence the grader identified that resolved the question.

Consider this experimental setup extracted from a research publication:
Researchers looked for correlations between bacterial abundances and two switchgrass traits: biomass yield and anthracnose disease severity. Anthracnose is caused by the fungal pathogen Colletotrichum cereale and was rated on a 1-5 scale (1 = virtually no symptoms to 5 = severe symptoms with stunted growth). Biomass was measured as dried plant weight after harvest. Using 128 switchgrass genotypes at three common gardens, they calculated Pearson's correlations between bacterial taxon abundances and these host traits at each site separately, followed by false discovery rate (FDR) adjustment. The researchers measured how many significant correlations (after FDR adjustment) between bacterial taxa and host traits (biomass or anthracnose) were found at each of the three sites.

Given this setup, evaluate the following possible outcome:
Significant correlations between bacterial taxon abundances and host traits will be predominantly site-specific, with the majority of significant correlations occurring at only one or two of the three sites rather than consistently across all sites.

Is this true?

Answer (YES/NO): YES